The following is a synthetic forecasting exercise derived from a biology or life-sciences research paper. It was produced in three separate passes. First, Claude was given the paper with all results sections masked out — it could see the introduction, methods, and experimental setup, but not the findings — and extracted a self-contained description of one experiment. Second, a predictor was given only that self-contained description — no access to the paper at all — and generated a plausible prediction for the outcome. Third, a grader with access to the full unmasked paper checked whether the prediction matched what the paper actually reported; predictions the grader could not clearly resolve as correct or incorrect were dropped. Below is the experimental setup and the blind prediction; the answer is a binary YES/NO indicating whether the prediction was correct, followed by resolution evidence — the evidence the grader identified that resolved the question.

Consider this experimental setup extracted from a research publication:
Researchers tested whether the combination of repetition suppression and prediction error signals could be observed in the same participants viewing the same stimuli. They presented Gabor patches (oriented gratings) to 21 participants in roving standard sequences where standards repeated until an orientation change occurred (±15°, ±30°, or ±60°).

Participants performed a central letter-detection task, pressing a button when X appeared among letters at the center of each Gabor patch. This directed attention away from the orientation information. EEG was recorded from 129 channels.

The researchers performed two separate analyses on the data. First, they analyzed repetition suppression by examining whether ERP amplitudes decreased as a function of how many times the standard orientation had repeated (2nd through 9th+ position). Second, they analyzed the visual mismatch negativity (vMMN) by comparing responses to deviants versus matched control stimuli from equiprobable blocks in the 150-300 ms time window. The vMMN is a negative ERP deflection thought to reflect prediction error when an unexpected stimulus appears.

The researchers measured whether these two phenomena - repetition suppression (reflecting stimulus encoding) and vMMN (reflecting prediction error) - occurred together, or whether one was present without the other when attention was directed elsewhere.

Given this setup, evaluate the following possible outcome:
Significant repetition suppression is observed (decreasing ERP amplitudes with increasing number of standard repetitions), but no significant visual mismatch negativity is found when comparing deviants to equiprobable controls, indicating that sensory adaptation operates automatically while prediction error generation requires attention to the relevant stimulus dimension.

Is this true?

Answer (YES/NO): YES